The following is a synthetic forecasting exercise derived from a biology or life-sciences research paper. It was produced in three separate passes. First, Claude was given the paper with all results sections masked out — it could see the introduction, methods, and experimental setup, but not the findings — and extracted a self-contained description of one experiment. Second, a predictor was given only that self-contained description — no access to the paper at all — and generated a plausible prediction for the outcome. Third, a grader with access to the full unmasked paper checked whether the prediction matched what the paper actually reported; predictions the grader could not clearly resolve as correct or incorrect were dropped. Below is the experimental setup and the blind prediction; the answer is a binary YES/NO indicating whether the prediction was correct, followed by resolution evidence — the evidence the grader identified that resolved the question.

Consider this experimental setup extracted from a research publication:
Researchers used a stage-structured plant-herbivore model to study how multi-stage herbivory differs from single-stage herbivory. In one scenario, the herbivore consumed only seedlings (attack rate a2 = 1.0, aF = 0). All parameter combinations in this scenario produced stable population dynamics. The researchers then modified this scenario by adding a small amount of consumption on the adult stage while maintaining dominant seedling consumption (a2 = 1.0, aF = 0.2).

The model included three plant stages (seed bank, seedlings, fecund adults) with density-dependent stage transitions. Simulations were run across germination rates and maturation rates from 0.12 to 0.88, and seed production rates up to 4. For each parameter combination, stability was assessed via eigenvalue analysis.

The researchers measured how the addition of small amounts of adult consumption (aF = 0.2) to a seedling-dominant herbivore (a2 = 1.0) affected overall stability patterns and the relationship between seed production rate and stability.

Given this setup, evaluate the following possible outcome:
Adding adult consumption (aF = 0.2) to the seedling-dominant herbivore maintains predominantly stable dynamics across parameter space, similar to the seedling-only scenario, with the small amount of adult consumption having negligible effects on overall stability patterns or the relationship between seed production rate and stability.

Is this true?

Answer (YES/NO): NO